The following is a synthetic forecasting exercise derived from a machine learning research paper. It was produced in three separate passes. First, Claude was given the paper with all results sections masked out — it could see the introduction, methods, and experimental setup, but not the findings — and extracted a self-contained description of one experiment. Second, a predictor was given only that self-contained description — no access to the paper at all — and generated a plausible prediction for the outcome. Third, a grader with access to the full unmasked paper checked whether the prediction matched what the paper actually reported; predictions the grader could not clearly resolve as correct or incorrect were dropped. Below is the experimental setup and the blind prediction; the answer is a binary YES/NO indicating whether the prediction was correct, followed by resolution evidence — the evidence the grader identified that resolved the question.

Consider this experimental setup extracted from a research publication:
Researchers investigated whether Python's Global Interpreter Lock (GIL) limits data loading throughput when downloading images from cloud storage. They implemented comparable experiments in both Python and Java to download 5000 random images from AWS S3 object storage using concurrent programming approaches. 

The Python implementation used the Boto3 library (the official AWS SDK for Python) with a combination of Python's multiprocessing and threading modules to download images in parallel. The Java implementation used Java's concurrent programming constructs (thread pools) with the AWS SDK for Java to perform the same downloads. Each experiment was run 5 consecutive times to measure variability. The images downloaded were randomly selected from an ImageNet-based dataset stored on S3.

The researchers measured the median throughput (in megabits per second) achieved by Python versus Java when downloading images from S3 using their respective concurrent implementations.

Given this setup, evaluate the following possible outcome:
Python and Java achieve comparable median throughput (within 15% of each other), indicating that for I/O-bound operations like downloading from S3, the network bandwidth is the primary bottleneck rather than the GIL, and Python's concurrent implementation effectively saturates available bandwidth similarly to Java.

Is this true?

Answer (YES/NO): NO